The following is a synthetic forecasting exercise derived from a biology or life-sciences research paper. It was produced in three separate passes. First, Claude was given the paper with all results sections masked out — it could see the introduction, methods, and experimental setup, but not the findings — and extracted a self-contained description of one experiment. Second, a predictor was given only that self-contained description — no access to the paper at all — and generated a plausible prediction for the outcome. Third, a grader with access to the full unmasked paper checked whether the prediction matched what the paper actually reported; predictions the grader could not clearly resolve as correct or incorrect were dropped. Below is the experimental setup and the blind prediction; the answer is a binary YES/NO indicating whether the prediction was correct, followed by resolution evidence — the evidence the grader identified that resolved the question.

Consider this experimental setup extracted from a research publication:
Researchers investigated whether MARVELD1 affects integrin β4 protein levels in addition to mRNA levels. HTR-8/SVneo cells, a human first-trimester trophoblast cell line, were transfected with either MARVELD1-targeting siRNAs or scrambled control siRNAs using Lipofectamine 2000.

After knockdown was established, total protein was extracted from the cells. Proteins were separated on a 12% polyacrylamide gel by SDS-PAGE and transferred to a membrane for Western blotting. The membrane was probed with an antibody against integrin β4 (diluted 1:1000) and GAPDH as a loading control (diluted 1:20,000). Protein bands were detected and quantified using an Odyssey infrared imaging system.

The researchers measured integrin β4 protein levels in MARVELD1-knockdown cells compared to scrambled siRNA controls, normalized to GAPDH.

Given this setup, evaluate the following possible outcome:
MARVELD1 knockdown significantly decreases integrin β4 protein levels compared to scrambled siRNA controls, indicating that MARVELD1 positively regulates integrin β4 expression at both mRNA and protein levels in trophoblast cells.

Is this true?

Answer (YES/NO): YES